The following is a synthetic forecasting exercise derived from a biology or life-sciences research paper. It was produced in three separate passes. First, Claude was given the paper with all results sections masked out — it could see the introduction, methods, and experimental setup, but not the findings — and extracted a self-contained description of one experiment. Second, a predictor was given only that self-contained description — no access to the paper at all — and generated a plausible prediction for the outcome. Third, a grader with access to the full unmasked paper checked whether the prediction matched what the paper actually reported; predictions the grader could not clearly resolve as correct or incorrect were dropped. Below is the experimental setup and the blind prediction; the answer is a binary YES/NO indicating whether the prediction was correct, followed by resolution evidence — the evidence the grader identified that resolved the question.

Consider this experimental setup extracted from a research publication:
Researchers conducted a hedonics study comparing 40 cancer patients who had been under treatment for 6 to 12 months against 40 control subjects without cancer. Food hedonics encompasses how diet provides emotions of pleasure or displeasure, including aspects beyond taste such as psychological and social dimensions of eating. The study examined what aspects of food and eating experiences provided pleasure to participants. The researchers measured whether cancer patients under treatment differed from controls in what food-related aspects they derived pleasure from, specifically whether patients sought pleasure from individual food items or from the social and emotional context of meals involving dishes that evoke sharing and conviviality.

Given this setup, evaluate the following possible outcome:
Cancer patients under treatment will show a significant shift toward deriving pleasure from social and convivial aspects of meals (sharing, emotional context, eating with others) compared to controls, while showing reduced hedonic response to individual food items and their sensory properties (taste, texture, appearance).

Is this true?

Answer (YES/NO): YES